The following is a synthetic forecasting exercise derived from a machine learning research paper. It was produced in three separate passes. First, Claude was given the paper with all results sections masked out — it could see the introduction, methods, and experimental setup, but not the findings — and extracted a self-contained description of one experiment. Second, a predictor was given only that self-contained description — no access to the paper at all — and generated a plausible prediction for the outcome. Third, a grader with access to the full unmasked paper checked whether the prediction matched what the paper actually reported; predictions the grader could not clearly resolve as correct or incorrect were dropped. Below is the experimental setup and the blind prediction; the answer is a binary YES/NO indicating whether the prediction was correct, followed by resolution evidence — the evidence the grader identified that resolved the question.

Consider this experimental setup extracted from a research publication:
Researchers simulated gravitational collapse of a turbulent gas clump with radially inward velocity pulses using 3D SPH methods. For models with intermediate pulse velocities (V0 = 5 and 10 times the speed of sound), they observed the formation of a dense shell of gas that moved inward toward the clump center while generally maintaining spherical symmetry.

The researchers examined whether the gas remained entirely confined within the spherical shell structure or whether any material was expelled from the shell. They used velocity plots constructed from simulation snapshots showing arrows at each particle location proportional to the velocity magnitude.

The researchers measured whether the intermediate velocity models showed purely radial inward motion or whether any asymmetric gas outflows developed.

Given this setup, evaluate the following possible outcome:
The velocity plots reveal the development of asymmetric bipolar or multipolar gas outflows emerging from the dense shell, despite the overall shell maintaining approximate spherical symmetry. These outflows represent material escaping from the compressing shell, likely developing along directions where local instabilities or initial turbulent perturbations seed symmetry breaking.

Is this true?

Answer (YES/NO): YES